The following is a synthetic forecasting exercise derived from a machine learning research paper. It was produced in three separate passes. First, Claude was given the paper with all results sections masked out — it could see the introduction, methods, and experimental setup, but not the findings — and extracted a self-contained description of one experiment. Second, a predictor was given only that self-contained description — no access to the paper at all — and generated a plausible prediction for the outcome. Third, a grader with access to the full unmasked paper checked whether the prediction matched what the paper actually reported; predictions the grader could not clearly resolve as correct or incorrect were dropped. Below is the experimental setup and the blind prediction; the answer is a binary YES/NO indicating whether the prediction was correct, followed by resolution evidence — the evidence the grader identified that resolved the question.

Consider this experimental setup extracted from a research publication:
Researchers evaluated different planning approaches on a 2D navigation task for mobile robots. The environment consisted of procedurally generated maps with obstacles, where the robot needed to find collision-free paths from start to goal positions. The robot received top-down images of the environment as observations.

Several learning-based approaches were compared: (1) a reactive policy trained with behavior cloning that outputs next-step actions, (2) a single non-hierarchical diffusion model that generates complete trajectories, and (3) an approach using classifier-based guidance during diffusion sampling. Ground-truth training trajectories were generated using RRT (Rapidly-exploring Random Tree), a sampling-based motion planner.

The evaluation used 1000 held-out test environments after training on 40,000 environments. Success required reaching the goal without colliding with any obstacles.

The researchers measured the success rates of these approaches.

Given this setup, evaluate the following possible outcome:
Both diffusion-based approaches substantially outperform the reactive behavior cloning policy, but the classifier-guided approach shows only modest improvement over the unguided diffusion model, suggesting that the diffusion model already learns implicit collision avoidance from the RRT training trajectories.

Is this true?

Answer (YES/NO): YES